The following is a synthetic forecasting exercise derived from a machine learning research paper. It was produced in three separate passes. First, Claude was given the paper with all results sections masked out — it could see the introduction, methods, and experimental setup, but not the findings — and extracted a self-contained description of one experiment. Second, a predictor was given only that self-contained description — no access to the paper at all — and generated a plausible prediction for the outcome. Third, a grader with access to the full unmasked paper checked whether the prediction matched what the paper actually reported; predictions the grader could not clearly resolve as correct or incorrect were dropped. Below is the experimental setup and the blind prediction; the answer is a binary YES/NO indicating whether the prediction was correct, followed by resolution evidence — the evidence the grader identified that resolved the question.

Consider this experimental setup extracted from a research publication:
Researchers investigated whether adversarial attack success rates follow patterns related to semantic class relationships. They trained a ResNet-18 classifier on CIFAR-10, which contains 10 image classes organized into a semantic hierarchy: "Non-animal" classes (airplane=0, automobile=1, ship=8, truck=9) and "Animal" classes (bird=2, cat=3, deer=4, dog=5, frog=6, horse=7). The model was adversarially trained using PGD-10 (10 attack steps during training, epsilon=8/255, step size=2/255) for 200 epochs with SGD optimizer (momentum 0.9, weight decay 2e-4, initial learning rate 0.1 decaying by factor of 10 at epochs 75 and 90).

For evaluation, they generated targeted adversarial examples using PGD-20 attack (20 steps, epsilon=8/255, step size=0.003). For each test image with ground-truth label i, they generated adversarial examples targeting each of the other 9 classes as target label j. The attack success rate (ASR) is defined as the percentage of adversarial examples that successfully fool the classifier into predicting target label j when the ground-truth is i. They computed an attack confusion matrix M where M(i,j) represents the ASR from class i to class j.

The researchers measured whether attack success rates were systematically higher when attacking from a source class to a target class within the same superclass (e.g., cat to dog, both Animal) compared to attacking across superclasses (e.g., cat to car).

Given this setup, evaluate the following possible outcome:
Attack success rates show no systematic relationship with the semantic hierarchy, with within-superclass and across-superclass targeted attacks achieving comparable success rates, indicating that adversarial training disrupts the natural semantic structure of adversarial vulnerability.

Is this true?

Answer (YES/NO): NO